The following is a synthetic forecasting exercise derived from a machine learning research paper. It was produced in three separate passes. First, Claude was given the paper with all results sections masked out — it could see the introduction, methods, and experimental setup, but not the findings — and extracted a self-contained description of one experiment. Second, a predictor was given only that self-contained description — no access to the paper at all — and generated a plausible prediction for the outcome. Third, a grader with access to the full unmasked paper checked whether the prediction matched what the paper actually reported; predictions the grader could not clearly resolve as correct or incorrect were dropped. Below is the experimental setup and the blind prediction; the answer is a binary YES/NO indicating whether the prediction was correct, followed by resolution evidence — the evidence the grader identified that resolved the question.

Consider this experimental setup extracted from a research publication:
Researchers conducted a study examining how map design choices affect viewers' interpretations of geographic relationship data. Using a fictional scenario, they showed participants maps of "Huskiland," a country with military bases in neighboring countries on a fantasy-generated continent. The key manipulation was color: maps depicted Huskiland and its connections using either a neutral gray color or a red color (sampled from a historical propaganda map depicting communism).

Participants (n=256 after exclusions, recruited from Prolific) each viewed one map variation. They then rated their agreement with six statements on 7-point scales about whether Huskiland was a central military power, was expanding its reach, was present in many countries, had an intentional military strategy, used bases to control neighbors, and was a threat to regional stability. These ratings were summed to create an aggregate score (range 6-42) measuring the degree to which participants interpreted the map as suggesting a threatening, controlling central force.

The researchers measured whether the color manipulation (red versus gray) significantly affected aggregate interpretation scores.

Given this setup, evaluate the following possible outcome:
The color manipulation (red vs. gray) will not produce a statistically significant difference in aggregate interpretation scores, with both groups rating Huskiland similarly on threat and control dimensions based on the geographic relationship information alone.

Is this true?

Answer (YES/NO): YES